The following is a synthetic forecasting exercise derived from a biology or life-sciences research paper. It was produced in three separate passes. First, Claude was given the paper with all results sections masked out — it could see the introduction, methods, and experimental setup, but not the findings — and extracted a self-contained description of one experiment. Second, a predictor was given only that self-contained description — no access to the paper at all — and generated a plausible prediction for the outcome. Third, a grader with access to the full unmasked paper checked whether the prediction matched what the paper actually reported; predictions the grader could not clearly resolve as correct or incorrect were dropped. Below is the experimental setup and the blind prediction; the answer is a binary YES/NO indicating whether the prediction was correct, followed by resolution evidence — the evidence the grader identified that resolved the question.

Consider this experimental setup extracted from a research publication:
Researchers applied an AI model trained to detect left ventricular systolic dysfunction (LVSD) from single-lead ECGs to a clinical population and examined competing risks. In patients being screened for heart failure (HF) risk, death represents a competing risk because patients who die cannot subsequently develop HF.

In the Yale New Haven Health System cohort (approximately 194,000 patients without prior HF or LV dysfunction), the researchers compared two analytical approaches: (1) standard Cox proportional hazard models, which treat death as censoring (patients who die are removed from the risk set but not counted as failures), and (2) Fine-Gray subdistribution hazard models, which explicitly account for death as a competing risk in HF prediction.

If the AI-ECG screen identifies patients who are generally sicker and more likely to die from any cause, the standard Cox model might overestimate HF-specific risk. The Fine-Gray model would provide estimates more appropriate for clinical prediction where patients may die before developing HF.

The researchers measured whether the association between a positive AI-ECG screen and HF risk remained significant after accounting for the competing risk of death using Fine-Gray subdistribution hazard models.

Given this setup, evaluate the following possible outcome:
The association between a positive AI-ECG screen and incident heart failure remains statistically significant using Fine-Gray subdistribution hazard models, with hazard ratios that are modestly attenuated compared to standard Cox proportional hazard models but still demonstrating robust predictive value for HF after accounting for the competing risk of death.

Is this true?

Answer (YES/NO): YES